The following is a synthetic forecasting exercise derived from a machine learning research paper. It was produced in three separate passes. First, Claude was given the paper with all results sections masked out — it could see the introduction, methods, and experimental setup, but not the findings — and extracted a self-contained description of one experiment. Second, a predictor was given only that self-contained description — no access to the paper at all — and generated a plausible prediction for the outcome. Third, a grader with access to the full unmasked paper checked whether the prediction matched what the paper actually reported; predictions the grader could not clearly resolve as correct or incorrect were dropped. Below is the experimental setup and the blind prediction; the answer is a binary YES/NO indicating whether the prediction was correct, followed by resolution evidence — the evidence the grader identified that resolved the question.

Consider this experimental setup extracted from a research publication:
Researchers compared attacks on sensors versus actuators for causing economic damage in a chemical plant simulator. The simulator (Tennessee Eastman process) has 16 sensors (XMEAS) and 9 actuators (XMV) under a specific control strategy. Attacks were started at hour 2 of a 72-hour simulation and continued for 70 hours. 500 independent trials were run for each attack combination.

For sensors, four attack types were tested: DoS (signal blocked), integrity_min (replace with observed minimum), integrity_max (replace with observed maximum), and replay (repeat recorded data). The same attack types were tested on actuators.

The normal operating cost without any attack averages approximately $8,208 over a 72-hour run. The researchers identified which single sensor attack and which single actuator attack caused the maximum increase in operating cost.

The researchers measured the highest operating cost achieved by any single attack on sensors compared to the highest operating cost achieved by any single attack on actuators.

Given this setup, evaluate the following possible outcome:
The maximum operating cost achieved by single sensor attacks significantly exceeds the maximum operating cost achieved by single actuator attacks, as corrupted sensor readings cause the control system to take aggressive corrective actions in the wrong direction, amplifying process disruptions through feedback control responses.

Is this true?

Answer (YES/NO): YES